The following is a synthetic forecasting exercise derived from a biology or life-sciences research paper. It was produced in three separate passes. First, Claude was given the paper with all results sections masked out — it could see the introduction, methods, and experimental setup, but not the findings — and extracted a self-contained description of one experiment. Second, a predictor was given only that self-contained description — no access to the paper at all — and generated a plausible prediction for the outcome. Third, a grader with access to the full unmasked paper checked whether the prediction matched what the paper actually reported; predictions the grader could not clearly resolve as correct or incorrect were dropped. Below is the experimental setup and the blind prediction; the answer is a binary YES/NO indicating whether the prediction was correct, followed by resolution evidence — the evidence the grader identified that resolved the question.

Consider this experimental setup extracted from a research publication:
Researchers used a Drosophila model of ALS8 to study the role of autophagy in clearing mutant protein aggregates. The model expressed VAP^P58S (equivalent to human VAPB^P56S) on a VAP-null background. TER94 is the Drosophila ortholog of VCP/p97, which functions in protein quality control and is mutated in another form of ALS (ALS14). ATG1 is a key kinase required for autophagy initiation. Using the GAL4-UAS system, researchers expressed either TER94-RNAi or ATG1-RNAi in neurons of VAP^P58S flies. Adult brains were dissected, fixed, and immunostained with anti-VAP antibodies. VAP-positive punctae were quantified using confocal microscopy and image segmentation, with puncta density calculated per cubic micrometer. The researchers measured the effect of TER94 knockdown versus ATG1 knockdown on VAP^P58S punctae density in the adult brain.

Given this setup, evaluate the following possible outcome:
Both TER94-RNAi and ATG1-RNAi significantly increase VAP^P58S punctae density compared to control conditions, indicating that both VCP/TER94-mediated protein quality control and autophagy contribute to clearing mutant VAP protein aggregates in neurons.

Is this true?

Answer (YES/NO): NO